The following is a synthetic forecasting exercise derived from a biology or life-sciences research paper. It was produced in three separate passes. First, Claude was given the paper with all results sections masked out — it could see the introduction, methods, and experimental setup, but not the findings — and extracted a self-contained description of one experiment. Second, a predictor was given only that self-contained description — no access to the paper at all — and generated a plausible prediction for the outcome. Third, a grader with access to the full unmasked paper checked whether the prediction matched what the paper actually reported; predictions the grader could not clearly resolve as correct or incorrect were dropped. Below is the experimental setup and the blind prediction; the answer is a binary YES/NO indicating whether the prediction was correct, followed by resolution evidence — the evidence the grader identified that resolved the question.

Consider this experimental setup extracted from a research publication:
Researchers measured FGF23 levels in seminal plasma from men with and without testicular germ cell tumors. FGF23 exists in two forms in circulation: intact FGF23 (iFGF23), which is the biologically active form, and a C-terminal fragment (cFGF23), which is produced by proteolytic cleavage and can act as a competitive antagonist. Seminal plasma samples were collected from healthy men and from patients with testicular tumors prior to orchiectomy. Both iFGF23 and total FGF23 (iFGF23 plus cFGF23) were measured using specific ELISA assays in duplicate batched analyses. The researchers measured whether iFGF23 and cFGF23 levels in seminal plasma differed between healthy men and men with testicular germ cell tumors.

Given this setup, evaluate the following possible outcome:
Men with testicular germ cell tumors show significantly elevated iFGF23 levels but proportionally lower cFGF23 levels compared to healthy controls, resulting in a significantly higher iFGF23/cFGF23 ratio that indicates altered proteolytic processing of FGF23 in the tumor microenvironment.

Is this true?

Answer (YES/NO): NO